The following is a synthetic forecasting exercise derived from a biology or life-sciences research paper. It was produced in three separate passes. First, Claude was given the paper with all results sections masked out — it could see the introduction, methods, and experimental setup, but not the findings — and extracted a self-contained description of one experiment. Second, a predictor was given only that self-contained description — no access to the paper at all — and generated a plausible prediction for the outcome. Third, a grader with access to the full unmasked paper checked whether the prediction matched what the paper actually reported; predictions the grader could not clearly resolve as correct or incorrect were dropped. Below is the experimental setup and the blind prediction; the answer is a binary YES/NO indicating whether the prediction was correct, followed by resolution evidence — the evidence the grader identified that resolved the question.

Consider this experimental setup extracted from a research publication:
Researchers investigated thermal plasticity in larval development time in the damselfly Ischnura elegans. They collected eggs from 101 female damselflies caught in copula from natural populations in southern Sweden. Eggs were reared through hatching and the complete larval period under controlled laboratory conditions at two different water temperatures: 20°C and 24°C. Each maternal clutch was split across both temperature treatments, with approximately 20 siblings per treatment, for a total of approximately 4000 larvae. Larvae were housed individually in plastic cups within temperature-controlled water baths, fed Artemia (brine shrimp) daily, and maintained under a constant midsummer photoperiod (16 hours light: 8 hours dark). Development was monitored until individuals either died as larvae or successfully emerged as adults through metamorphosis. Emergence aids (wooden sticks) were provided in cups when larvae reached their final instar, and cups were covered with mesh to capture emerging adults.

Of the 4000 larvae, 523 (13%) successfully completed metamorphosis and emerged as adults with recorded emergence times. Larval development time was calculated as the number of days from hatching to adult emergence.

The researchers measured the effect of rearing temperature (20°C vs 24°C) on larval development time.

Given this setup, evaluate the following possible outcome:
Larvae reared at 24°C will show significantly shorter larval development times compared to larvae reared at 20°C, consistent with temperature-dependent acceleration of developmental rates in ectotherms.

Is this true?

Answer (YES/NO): YES